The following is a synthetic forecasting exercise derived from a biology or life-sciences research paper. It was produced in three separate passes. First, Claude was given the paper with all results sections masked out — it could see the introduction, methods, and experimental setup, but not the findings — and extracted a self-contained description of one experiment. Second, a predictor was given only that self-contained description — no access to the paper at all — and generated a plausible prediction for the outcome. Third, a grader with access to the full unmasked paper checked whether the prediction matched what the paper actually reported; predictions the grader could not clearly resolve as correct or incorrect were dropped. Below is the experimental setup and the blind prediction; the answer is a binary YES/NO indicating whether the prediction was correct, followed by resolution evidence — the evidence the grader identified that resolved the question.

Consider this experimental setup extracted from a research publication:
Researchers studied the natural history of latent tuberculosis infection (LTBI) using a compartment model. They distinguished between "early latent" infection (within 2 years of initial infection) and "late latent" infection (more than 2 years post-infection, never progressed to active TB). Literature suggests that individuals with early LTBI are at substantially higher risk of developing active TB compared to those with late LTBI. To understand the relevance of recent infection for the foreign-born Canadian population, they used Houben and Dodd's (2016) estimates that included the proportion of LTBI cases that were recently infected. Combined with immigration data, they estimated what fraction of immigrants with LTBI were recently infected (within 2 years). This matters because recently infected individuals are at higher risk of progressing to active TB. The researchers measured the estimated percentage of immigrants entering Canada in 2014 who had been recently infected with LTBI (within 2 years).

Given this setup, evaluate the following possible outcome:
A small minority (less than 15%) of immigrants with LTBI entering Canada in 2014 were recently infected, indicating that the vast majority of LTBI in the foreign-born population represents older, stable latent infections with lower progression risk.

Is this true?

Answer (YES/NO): YES